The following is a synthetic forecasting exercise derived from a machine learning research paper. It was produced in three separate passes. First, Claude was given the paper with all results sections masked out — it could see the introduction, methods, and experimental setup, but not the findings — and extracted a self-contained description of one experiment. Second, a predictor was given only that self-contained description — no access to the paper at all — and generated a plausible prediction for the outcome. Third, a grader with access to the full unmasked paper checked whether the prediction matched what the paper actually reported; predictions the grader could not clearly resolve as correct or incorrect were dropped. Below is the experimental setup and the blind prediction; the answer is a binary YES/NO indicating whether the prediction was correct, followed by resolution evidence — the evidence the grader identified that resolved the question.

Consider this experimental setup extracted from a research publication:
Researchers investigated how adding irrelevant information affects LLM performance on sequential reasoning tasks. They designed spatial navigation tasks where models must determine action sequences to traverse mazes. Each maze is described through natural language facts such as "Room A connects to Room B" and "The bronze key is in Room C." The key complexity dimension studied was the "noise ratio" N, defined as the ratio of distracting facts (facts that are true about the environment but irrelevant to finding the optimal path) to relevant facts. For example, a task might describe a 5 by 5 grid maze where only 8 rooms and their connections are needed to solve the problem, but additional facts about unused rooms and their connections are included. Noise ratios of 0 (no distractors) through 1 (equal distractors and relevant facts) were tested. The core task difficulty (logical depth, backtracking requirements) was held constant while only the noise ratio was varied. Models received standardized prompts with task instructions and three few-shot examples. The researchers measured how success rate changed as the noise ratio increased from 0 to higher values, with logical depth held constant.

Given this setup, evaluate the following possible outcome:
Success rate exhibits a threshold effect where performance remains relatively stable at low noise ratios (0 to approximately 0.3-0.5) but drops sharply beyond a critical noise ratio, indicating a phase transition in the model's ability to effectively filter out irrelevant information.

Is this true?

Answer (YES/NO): NO